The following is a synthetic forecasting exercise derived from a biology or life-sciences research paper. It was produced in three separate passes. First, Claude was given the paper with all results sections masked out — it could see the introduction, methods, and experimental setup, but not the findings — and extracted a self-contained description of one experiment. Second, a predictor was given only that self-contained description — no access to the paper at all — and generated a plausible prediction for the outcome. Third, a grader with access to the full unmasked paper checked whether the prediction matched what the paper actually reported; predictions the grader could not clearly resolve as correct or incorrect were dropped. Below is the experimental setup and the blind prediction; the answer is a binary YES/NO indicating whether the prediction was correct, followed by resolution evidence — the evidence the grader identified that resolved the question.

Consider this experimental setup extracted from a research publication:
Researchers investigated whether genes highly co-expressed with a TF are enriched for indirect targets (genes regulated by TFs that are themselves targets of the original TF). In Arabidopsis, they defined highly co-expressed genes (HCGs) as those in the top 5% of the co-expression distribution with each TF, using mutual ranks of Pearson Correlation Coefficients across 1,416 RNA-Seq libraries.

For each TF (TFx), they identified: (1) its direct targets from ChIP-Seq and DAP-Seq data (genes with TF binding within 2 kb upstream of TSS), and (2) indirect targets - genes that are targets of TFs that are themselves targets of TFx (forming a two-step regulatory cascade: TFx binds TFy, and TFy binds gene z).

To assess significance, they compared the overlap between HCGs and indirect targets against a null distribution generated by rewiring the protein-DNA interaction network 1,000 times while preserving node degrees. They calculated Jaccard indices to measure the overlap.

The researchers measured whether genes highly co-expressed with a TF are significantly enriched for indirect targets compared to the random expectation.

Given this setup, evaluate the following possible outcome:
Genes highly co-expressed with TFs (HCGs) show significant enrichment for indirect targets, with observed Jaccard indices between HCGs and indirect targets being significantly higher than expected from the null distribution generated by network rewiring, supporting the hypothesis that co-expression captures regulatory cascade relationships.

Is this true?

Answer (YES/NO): YES